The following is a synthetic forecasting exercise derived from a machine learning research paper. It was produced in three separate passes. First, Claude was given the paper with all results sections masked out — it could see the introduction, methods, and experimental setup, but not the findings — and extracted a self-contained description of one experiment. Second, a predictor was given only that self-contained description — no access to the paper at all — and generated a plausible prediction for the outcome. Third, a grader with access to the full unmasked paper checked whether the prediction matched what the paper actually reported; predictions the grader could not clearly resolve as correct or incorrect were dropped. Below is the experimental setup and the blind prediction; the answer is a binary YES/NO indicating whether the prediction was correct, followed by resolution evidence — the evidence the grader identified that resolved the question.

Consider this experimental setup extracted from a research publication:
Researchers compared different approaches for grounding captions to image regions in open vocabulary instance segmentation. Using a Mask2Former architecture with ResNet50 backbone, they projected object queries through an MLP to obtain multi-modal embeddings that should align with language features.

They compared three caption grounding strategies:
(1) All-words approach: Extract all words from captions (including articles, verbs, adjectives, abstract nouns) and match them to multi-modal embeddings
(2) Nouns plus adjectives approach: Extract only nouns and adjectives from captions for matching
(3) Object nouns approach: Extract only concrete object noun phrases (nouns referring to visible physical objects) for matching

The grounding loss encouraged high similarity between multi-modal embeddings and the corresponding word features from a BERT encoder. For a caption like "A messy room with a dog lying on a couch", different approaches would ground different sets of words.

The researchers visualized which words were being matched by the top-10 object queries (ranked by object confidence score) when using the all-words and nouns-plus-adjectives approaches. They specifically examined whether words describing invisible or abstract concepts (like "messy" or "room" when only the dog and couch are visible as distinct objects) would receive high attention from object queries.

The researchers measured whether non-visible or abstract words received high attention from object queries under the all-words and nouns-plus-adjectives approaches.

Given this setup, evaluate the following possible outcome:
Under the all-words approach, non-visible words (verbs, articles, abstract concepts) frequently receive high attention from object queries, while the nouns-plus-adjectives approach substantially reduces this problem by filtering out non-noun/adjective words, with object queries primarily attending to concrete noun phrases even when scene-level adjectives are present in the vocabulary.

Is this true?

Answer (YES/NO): NO